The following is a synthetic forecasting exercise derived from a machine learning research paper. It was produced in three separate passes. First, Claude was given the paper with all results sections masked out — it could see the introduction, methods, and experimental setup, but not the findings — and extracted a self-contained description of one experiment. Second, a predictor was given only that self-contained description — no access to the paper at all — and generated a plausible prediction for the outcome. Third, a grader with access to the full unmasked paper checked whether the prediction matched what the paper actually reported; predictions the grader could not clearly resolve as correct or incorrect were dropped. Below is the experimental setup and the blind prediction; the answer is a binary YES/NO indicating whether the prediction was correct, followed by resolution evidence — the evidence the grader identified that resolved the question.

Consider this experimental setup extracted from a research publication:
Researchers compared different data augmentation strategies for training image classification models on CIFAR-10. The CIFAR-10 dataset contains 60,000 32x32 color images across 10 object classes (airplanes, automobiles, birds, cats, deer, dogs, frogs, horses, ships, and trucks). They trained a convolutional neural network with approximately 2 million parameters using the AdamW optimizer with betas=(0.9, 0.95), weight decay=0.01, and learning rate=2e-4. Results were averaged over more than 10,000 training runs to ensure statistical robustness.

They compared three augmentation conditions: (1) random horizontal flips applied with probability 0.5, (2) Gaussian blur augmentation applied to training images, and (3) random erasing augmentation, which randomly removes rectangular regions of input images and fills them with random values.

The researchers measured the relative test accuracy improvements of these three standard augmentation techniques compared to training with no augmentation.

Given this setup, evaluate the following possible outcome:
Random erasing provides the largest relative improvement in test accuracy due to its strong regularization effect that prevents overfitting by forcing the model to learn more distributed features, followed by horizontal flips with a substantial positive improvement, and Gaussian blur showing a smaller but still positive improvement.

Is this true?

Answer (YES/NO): NO